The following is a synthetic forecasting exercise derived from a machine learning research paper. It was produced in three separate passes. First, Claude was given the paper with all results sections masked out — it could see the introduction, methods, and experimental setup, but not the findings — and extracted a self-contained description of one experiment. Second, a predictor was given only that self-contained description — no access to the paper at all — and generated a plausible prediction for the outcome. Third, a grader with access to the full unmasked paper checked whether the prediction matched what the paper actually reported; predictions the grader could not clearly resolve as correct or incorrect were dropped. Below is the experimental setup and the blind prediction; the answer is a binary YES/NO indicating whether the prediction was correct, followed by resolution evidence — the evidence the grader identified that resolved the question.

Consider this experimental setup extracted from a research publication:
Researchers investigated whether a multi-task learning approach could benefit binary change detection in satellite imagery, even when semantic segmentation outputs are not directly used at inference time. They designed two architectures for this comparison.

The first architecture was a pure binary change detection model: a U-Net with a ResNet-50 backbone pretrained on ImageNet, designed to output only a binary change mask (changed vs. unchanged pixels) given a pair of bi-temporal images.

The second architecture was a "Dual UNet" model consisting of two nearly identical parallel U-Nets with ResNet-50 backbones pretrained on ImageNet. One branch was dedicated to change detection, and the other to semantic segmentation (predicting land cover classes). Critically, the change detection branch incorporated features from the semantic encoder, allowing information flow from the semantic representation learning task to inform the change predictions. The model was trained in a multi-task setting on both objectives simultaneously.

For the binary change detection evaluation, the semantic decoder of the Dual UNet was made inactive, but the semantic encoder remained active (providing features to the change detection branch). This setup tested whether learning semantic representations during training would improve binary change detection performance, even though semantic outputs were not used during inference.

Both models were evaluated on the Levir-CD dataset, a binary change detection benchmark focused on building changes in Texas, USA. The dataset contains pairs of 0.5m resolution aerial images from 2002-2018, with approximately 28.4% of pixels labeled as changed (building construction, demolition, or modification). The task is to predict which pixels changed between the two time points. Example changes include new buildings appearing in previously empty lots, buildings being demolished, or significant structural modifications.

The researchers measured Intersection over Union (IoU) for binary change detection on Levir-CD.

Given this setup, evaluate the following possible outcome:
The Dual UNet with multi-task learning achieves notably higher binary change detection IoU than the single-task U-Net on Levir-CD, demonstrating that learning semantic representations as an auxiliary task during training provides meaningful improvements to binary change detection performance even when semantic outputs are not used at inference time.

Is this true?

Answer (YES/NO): YES